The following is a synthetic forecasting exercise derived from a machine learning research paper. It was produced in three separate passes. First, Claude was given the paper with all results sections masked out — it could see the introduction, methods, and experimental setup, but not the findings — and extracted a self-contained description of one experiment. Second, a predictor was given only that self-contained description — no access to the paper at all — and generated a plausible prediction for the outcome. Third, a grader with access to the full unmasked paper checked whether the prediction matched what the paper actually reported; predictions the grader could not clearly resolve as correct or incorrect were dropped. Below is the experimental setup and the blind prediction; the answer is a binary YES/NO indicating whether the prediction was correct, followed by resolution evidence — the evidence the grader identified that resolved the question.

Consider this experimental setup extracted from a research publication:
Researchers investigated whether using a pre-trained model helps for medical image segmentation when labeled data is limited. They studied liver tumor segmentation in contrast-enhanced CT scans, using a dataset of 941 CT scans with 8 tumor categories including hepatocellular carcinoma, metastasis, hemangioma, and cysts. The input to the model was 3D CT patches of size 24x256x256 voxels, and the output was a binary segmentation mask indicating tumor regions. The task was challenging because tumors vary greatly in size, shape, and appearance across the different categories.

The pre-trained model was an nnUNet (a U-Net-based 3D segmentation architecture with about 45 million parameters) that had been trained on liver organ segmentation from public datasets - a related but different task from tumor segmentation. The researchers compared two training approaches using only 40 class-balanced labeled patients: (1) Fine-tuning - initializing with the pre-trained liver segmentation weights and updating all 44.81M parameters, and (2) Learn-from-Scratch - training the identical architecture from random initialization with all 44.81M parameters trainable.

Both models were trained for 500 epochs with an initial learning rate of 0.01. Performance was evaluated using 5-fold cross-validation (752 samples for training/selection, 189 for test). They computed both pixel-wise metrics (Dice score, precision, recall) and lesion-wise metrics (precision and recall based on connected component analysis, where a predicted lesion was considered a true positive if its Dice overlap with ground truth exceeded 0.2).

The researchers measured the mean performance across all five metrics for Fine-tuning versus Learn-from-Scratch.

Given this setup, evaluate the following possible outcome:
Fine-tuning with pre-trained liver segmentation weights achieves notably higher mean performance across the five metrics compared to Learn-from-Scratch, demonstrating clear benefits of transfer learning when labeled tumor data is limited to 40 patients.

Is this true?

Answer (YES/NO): YES